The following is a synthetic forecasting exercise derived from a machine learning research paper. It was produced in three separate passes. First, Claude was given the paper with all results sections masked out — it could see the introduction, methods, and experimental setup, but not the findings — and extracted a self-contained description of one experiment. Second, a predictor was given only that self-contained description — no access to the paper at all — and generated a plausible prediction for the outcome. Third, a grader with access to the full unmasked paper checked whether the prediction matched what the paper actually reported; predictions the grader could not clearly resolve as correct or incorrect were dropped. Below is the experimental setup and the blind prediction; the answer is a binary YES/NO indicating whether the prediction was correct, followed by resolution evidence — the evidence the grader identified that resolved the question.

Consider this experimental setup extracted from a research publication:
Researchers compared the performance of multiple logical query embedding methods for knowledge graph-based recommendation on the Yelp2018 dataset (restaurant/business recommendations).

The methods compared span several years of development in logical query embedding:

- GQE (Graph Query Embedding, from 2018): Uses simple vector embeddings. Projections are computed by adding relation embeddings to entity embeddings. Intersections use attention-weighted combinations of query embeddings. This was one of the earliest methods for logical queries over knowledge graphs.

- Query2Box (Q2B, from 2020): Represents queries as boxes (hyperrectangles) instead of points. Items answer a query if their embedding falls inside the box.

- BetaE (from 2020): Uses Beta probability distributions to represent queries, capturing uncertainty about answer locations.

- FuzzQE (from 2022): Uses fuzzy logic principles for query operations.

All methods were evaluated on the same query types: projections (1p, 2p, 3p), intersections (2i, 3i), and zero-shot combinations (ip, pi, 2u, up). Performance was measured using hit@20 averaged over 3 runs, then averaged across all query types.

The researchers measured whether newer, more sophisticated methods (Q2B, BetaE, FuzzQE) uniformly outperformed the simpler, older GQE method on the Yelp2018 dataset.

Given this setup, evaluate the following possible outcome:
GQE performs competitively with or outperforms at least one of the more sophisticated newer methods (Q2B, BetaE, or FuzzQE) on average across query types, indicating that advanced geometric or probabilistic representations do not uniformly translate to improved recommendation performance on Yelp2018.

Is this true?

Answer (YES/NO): YES